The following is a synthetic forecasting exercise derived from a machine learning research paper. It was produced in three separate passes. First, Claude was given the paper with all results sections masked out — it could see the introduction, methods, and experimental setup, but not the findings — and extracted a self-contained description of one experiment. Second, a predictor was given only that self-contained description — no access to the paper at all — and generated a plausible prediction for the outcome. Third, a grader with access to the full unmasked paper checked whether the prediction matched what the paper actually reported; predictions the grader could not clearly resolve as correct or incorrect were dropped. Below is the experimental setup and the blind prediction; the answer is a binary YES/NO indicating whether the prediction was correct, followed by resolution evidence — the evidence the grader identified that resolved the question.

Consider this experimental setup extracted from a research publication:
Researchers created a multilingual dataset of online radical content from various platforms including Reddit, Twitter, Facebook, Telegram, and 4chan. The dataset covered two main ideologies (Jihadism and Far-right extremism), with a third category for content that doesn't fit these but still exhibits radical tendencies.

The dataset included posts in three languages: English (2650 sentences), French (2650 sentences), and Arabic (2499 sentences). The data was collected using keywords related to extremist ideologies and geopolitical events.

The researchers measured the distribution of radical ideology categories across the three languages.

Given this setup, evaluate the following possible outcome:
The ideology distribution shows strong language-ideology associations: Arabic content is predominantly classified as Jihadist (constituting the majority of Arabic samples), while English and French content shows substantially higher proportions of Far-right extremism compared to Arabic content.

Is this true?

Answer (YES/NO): YES